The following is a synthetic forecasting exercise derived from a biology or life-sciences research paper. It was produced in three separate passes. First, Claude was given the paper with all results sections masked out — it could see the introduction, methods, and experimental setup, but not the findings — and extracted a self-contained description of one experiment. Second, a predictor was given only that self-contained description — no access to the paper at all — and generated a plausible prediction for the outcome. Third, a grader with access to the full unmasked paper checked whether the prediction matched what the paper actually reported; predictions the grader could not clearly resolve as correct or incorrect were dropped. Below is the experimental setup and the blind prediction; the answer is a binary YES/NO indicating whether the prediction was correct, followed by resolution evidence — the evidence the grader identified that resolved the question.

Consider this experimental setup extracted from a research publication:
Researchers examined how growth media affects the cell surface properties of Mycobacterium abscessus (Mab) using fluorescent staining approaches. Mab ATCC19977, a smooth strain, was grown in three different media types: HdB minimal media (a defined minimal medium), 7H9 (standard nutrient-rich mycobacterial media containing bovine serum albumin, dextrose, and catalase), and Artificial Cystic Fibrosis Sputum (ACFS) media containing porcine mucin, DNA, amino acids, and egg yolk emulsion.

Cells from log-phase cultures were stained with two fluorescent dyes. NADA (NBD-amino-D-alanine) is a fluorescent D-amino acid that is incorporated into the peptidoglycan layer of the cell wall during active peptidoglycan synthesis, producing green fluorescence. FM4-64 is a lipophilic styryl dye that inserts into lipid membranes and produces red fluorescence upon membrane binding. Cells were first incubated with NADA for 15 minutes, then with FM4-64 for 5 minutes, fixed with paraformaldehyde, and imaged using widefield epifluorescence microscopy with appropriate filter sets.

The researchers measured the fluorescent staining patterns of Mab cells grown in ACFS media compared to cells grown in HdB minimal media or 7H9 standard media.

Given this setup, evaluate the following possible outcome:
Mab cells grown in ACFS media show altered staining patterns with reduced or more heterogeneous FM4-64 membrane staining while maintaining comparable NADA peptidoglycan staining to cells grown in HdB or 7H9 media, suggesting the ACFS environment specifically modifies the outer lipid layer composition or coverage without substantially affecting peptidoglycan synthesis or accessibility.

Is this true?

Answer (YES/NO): NO